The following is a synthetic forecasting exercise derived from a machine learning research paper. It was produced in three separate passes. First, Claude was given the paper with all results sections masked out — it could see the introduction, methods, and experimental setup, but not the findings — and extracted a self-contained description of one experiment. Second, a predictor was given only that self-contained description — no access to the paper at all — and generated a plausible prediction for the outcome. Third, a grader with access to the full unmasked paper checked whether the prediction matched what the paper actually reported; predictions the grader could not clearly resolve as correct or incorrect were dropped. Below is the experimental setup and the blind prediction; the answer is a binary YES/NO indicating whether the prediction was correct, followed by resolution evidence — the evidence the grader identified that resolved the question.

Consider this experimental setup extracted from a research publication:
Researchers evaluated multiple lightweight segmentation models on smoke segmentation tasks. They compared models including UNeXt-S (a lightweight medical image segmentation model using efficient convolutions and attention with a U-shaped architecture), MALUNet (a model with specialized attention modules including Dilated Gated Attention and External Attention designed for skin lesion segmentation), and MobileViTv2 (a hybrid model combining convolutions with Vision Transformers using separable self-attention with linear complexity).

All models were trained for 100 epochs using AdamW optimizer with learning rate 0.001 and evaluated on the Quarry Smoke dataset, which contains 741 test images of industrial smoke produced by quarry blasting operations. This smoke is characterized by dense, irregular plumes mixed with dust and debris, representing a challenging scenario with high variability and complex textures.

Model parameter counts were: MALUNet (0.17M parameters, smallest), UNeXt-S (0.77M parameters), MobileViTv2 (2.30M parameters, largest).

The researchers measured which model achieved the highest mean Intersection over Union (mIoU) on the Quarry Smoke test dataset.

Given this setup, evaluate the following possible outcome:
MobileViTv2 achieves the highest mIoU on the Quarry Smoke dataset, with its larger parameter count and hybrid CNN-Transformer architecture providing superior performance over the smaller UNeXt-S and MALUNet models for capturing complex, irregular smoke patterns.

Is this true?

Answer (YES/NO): YES